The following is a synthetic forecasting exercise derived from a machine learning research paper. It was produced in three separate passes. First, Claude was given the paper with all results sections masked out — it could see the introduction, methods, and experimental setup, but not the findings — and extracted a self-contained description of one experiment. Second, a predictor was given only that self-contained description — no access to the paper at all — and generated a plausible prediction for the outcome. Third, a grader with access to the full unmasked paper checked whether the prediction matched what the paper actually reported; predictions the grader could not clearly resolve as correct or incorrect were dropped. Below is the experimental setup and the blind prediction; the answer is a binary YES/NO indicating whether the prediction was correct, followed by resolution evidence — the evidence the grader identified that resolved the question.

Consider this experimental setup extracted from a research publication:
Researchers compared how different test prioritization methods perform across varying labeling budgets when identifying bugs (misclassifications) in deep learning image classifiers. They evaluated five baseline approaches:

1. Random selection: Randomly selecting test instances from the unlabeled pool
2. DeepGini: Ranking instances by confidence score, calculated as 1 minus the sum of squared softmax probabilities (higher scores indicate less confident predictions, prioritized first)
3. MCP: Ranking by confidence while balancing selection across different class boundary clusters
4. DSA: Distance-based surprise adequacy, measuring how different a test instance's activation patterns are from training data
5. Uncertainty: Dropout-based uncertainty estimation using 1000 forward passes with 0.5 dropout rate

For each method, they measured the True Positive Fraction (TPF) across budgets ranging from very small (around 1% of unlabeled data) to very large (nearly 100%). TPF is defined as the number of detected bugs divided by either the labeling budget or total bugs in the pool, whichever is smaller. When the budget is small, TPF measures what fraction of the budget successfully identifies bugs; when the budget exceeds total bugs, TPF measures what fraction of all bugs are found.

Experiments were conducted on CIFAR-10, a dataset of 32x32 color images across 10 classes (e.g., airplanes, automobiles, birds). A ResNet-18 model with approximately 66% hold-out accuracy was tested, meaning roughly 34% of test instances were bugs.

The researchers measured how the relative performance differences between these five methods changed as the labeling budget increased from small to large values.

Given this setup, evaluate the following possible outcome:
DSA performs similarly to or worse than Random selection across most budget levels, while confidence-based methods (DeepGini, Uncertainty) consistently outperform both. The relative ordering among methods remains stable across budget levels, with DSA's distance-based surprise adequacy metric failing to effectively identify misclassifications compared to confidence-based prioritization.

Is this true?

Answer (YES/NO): NO